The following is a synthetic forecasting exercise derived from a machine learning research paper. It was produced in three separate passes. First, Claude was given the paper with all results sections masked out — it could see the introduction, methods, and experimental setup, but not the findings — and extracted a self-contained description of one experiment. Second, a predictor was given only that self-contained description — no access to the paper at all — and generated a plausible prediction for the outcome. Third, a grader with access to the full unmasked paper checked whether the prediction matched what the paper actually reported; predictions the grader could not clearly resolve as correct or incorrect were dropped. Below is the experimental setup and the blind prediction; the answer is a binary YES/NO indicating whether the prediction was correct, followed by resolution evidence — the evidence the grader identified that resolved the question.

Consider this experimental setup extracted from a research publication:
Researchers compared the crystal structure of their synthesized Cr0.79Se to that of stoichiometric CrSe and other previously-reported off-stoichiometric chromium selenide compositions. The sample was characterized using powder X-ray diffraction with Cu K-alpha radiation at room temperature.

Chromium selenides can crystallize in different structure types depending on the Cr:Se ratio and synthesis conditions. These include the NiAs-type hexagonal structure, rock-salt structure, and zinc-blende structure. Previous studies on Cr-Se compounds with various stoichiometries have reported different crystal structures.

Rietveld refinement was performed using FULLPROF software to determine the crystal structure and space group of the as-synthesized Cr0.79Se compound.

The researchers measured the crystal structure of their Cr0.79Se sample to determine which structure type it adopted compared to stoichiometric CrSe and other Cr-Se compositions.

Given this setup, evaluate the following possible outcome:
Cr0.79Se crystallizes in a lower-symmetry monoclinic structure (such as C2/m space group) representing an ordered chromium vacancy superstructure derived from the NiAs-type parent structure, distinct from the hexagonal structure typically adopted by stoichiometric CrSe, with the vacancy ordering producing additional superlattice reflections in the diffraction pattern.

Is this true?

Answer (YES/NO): NO